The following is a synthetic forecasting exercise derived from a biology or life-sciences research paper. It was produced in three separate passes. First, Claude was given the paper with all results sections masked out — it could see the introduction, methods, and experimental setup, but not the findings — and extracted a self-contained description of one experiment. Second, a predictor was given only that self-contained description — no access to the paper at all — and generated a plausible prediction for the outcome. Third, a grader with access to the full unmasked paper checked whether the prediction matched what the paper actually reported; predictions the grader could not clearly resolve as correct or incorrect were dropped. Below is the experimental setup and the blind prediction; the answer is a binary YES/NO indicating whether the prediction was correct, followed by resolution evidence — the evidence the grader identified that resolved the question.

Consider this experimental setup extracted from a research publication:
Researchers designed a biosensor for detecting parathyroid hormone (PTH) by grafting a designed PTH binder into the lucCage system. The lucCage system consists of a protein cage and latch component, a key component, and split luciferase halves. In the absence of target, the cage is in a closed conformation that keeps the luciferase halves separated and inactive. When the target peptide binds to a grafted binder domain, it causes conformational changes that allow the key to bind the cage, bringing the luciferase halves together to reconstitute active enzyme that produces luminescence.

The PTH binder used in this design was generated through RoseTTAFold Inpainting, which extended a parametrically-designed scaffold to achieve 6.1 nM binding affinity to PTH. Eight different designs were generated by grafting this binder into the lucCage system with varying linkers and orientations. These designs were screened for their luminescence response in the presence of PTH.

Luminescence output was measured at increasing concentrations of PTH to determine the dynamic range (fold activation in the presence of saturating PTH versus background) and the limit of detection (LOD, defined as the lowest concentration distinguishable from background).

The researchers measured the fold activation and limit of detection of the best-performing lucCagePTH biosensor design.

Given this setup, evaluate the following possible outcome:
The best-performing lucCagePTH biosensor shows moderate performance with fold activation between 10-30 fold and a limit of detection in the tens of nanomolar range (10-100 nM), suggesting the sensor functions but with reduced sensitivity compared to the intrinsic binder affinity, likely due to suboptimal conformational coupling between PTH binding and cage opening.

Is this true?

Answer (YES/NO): YES